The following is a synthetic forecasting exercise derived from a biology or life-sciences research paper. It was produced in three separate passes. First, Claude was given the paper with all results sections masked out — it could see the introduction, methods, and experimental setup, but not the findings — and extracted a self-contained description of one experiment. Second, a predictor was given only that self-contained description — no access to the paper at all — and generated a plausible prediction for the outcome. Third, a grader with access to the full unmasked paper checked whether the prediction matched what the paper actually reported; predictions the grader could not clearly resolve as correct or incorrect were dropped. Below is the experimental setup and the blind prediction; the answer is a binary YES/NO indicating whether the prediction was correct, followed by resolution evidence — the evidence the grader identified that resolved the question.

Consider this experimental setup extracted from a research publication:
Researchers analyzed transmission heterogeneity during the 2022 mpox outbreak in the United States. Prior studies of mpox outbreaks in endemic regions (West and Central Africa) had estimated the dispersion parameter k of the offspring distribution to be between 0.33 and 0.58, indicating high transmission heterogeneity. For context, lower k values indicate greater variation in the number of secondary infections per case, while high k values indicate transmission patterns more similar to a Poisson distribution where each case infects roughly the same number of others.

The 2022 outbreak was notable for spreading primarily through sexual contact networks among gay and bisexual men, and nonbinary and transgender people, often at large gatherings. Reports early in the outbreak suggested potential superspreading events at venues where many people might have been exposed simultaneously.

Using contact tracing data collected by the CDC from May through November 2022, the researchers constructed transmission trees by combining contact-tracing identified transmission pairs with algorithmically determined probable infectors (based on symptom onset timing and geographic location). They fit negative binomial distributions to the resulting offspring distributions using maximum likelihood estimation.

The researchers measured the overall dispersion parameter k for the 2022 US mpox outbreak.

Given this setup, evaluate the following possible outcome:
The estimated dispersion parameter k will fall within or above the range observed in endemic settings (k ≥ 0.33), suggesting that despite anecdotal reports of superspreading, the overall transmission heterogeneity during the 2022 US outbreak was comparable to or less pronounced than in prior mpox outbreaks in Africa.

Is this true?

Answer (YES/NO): YES